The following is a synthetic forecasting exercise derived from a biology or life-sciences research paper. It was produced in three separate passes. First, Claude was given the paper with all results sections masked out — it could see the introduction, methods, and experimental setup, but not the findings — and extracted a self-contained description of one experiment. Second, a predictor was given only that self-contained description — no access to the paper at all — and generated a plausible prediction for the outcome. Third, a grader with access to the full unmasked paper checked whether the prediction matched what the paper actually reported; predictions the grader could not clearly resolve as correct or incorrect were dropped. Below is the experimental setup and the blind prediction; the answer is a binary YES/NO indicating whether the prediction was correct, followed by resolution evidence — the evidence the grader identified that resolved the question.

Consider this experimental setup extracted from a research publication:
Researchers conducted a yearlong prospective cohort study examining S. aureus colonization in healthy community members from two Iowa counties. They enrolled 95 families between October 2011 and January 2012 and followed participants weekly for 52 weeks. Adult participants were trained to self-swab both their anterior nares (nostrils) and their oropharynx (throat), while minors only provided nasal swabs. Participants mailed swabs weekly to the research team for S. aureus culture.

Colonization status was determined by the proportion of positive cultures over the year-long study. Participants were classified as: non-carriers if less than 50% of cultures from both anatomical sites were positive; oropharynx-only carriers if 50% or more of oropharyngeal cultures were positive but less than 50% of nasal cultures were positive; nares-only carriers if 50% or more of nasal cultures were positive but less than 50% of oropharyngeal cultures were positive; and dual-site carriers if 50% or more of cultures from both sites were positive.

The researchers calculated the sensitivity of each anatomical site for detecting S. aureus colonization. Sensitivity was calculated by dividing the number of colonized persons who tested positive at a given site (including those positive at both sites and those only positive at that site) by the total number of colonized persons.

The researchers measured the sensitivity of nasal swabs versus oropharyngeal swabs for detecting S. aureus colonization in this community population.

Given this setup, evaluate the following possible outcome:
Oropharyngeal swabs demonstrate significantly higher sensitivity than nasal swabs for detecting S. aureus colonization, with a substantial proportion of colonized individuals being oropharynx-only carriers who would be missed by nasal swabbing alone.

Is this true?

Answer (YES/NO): NO